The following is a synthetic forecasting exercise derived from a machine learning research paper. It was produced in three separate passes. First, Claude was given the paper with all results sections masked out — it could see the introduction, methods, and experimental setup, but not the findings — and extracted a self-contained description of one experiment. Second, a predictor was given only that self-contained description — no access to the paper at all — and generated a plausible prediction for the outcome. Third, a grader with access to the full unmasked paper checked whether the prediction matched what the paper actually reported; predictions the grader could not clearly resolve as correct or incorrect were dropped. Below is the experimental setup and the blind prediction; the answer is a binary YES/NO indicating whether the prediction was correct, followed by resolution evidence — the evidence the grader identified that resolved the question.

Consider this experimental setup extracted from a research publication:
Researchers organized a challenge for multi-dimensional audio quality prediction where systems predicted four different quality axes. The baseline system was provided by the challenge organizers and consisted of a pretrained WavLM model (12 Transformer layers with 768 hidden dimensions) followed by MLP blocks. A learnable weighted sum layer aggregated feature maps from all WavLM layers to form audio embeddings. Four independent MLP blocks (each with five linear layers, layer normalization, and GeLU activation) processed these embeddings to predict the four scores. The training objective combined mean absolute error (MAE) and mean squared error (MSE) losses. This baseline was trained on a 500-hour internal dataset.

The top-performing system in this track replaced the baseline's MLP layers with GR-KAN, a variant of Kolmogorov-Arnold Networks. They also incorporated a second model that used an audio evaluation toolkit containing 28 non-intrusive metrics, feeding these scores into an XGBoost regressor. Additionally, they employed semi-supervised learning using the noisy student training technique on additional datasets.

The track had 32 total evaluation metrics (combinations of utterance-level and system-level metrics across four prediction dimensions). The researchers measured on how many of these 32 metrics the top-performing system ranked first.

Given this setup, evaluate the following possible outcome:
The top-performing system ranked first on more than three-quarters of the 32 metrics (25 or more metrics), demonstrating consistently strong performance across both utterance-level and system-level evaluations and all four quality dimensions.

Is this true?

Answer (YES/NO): NO